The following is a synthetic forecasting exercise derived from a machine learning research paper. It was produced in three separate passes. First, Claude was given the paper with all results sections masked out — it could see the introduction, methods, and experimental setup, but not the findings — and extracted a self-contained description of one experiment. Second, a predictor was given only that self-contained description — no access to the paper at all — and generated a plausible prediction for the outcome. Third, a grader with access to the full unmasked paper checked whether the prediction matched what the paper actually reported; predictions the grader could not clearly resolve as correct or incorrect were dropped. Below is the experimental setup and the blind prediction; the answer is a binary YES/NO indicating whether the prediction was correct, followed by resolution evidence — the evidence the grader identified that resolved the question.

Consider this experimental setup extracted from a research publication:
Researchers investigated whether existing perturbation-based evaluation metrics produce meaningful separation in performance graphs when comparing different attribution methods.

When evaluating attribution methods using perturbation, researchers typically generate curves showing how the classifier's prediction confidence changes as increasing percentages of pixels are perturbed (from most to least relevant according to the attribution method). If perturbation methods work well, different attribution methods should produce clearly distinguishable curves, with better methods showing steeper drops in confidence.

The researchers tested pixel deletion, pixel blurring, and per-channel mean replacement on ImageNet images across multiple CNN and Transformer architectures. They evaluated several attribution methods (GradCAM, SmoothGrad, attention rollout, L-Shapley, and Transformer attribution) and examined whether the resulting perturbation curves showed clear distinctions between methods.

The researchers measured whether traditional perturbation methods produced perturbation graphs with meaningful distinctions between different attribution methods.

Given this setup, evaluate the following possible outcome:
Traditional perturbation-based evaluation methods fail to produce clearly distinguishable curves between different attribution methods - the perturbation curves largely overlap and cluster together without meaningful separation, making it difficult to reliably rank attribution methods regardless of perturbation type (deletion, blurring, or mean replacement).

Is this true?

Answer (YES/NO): YES